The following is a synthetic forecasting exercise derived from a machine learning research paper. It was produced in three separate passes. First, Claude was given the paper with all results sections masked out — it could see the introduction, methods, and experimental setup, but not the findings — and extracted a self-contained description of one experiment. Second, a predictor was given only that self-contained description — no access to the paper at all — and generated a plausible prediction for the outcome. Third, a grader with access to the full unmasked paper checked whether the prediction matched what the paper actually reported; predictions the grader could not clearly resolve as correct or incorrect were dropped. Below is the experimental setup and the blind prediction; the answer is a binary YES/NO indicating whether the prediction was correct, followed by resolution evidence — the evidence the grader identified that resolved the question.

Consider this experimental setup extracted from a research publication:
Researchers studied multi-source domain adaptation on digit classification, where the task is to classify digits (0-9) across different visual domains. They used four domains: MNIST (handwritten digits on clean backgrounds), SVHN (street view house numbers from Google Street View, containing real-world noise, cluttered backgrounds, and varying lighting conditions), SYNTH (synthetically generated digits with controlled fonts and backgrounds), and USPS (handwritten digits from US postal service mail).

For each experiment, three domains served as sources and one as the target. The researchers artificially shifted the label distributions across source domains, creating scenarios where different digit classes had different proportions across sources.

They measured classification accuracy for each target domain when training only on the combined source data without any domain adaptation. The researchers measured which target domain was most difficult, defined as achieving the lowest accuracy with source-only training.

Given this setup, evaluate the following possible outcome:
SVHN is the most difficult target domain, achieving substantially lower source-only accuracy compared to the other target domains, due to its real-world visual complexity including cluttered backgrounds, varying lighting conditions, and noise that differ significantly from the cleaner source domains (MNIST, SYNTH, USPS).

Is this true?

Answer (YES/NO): YES